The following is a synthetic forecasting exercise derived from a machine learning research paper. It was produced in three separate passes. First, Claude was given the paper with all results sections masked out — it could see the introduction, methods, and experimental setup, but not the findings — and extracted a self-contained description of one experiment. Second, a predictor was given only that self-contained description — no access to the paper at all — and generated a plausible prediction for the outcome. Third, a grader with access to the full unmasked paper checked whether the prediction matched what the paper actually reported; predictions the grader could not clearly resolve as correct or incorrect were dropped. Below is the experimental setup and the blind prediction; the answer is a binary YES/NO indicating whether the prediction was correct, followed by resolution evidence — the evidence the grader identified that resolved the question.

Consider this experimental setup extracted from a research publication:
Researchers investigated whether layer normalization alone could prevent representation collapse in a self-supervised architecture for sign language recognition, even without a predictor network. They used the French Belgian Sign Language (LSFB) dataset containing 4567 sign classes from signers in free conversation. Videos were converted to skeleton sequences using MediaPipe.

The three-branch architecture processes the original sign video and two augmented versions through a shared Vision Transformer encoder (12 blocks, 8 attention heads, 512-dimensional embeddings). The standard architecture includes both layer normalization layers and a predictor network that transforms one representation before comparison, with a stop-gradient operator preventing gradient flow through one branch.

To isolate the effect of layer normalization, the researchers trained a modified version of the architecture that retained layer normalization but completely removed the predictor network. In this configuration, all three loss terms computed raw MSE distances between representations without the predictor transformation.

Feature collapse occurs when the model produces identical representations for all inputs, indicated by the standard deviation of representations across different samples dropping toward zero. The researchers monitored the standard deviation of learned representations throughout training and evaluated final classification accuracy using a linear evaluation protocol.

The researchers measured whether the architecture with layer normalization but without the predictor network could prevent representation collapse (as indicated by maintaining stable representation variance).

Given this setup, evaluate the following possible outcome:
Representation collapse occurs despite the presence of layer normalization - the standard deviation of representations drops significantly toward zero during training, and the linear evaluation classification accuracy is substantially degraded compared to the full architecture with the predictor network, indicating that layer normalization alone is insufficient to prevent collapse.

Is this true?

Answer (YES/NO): YES